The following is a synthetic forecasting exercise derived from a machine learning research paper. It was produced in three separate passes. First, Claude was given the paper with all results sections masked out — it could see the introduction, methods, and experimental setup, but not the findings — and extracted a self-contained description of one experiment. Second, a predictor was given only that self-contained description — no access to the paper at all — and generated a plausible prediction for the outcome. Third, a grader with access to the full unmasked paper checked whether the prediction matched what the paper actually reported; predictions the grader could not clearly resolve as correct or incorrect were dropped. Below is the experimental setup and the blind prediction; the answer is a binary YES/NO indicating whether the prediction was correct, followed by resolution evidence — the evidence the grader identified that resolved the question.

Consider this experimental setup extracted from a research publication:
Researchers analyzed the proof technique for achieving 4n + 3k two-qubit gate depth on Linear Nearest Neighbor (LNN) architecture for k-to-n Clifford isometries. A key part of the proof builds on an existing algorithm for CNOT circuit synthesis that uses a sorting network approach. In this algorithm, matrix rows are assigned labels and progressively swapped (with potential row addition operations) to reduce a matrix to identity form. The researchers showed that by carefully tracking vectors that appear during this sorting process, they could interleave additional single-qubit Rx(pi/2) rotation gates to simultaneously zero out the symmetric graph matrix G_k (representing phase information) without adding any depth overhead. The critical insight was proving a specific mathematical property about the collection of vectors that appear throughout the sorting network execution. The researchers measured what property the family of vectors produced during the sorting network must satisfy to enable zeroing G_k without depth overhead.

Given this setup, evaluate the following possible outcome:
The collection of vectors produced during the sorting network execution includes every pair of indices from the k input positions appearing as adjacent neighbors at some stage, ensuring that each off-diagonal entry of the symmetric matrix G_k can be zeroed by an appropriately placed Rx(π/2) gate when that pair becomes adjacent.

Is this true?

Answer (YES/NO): NO